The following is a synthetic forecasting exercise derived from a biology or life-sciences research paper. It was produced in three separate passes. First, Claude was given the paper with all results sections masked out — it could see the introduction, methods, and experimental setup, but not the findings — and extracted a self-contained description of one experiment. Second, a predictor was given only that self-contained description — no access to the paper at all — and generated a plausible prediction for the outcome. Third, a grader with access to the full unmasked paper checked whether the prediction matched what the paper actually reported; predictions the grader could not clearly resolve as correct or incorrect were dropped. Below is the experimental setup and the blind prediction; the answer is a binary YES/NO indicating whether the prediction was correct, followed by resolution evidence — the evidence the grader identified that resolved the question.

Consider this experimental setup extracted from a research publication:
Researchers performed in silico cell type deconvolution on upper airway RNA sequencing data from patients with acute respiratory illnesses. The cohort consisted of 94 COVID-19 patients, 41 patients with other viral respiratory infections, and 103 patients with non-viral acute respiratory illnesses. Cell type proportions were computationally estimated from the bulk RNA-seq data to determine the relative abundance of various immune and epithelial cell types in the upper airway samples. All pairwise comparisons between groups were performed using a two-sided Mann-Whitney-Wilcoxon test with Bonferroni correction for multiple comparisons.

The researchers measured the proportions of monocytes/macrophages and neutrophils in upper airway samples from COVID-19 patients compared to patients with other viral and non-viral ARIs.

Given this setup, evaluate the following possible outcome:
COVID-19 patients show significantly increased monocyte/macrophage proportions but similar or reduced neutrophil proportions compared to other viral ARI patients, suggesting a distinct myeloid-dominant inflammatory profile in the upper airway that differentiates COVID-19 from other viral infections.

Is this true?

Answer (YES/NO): NO